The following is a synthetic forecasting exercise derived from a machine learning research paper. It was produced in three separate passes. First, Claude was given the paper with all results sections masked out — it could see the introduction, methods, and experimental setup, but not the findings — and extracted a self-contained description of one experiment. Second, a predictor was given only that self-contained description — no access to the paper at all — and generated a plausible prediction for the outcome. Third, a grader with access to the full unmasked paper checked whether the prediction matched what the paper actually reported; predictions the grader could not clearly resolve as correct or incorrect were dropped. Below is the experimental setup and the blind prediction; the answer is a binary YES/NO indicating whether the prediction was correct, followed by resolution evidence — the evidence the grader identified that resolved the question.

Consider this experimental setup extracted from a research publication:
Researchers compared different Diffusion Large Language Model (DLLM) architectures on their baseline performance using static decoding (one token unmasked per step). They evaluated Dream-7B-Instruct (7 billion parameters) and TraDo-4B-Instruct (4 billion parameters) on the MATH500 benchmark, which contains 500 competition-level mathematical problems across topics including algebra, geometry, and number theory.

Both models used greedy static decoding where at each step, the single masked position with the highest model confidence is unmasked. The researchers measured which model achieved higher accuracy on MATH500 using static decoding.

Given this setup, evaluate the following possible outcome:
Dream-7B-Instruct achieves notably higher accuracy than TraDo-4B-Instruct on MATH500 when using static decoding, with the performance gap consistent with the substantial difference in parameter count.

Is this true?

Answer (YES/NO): NO